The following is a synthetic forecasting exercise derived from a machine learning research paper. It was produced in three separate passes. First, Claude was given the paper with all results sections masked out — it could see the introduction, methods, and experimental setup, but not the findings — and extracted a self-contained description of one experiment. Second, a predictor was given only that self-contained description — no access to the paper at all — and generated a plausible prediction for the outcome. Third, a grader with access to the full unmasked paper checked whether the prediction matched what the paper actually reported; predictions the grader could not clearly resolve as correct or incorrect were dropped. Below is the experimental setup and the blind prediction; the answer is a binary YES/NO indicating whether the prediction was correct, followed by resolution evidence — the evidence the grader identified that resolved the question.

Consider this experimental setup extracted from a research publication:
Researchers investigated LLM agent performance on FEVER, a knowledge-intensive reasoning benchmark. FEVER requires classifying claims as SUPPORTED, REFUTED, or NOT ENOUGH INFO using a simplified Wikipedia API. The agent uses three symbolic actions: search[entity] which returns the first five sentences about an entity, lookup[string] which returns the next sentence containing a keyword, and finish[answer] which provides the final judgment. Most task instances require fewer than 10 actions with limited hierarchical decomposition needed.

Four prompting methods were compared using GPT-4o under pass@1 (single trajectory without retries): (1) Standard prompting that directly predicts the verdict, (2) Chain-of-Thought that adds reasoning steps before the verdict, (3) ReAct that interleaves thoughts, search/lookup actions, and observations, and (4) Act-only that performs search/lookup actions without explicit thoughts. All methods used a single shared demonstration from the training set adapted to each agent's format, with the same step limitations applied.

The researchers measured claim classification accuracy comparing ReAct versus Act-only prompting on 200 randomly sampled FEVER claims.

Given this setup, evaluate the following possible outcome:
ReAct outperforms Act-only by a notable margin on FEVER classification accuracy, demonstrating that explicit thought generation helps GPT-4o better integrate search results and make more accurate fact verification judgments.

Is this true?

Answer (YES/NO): YES